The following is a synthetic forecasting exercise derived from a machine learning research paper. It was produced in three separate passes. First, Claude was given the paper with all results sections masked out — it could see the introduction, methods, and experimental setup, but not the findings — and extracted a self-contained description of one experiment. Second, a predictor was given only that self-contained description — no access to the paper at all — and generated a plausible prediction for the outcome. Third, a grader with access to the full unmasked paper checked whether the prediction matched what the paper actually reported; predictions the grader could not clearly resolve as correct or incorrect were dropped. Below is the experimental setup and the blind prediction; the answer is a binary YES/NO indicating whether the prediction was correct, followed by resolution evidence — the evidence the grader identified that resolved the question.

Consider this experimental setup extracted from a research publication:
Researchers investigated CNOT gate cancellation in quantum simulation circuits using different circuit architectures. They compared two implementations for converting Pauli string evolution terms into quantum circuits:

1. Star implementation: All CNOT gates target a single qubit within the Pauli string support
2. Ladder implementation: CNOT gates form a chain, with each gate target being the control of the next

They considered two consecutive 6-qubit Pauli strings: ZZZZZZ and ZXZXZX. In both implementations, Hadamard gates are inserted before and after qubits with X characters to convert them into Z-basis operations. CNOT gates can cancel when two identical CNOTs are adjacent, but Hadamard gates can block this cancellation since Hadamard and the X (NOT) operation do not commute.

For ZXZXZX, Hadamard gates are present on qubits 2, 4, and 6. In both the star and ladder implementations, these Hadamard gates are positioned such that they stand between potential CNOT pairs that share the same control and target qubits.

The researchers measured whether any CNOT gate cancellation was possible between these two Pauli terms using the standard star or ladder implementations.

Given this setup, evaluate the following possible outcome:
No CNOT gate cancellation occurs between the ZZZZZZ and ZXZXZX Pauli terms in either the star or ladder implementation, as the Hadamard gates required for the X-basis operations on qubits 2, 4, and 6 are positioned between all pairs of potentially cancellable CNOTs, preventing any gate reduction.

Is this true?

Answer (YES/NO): YES